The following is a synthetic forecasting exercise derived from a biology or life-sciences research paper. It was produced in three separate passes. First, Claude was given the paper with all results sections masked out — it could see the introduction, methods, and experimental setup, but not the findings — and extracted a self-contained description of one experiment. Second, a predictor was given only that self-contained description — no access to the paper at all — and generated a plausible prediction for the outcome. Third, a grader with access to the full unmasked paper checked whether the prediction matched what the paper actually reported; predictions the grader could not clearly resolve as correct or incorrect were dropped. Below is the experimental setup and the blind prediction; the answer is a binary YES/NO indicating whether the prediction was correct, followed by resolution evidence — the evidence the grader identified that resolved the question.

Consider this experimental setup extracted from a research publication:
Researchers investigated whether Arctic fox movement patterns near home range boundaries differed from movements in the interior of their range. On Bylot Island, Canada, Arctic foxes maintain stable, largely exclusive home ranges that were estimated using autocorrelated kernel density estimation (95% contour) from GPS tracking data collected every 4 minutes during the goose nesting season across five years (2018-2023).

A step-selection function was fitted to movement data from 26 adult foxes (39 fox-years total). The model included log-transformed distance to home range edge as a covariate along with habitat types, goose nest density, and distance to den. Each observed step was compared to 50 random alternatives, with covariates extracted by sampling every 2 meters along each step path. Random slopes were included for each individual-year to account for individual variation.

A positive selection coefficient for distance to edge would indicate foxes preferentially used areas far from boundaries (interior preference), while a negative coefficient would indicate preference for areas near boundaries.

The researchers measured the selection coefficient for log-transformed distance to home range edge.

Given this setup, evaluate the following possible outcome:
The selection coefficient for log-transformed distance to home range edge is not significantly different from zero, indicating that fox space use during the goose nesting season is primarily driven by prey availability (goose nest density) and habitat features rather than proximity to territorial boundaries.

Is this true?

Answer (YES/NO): NO